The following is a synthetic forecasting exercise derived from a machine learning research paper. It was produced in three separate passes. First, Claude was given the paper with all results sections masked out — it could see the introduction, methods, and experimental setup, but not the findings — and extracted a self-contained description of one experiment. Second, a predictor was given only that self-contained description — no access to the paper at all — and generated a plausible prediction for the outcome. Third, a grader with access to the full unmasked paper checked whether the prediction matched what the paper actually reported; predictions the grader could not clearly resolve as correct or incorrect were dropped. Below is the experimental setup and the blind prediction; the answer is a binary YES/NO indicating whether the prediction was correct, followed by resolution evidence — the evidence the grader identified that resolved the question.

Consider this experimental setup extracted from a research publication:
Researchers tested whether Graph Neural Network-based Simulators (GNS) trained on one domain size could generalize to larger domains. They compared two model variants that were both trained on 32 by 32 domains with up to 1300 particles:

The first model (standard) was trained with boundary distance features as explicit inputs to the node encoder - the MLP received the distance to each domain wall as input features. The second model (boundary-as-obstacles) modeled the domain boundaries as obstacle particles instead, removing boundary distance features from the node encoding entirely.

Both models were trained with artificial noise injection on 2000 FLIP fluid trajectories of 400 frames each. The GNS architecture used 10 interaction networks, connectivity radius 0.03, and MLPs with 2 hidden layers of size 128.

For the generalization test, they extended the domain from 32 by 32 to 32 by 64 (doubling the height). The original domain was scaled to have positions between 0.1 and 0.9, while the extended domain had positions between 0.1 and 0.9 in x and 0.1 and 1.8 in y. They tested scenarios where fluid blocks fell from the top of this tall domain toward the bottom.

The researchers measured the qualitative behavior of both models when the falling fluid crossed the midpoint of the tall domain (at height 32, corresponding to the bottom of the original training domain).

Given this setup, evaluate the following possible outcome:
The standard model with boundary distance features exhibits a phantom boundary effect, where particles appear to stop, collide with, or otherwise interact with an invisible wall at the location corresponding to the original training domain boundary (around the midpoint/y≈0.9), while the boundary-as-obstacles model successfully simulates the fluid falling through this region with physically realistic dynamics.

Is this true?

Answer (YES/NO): NO